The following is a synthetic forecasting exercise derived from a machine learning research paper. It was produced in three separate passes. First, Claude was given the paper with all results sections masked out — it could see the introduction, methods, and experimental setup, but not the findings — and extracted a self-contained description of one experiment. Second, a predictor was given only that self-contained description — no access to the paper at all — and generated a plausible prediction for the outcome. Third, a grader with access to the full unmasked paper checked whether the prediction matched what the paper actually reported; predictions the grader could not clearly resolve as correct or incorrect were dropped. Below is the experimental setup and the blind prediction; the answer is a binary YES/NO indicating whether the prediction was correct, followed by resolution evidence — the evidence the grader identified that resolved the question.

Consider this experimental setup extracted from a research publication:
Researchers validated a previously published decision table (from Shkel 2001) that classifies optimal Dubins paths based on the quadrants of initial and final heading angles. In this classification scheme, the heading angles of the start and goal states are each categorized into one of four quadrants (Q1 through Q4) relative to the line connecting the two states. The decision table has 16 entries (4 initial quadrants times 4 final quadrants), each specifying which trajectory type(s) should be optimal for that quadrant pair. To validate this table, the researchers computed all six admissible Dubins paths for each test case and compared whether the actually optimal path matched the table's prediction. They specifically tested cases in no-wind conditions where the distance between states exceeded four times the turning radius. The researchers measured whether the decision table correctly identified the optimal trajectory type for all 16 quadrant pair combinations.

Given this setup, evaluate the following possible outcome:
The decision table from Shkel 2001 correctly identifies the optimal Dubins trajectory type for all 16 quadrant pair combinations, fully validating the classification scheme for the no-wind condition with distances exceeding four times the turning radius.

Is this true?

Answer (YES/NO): NO